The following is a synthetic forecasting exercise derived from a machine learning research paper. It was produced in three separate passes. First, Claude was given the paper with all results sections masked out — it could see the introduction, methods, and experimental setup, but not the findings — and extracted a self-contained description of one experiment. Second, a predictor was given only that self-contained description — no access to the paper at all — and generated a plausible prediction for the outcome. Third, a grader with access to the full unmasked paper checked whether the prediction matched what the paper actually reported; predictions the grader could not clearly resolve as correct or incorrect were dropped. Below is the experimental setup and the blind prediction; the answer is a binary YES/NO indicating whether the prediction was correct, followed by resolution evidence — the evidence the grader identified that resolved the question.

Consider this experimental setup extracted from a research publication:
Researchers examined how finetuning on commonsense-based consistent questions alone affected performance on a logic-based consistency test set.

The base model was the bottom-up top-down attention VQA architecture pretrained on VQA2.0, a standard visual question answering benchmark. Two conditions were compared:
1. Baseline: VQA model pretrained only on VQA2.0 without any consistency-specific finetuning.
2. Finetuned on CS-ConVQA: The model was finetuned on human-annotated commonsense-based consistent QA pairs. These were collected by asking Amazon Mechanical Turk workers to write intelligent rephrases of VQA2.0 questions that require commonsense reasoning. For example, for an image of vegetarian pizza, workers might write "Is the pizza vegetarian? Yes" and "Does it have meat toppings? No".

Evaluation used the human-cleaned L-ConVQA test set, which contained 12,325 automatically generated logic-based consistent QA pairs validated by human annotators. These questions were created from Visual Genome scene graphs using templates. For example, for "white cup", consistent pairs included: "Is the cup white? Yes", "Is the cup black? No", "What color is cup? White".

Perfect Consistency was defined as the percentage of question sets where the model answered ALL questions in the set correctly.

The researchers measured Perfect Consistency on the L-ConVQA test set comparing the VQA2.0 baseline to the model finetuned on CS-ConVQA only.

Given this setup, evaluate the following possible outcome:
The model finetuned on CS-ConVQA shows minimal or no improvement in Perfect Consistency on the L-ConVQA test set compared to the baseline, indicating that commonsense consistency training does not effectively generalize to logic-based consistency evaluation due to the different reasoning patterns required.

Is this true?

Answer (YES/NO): NO